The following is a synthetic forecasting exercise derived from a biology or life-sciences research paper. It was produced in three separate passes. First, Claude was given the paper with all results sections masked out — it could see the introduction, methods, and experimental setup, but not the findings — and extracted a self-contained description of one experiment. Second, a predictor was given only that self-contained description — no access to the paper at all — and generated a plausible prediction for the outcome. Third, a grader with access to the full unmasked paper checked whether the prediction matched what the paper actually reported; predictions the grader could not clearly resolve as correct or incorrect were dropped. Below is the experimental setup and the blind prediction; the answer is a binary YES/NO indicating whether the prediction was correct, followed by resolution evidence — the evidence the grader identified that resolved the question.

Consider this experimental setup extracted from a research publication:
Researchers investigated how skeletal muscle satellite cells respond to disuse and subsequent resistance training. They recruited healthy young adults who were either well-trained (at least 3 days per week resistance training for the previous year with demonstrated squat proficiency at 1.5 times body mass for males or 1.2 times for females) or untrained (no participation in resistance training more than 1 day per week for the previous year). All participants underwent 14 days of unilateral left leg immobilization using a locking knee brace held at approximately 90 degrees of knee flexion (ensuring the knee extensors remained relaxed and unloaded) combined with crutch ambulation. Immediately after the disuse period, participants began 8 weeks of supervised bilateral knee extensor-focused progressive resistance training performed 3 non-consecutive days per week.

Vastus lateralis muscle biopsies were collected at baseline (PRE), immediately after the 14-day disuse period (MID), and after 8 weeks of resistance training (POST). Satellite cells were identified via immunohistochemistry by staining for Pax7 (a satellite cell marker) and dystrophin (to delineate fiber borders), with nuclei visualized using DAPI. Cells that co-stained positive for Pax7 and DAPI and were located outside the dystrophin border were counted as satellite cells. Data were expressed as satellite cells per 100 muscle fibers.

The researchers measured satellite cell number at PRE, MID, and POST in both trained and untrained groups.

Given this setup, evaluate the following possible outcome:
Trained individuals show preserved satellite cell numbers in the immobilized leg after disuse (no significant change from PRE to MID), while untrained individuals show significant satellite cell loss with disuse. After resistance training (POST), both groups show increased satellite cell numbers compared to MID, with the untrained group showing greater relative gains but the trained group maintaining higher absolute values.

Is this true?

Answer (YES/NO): NO